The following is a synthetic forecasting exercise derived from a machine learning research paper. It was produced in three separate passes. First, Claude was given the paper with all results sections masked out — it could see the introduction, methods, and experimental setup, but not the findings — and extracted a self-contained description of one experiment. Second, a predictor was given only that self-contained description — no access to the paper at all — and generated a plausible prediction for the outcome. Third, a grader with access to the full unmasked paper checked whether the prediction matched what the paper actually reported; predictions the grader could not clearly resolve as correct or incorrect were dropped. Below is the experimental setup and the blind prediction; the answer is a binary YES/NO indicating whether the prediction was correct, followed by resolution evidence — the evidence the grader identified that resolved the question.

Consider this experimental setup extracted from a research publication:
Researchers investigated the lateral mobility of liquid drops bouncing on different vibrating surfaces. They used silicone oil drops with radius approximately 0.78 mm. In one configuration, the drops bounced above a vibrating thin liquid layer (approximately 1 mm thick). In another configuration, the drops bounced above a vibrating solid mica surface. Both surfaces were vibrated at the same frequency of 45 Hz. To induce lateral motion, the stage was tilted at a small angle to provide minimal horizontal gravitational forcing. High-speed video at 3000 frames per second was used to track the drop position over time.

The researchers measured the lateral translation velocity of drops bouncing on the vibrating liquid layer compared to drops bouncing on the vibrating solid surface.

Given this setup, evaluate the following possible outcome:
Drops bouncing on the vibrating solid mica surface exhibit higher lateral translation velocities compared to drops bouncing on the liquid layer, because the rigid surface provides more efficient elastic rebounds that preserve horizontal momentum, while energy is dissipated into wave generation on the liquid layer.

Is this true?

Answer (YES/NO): YES